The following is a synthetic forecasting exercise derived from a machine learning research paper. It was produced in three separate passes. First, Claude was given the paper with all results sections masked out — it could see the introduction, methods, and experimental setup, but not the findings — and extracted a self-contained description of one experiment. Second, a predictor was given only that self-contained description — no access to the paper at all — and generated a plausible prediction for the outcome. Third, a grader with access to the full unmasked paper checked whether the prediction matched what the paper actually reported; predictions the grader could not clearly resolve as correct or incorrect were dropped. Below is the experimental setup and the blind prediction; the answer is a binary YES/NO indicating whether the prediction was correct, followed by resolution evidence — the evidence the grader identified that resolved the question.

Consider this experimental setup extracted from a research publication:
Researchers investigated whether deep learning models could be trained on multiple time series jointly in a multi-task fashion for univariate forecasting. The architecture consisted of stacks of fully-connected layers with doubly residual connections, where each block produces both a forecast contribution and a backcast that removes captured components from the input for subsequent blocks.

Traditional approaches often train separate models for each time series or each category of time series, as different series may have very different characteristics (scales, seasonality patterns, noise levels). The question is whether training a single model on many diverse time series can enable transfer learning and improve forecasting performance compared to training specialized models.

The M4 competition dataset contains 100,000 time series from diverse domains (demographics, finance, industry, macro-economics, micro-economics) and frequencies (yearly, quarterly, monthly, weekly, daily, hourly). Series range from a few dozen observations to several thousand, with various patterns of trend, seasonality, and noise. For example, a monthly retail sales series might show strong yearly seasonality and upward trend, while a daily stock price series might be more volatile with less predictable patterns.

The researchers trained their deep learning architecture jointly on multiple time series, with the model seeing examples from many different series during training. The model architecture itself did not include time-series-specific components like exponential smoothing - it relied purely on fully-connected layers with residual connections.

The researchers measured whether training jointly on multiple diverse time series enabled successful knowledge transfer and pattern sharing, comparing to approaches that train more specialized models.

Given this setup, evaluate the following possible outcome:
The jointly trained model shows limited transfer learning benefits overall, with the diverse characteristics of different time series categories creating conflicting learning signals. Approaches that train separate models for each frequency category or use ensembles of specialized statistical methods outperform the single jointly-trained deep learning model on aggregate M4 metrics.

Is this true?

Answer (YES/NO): NO